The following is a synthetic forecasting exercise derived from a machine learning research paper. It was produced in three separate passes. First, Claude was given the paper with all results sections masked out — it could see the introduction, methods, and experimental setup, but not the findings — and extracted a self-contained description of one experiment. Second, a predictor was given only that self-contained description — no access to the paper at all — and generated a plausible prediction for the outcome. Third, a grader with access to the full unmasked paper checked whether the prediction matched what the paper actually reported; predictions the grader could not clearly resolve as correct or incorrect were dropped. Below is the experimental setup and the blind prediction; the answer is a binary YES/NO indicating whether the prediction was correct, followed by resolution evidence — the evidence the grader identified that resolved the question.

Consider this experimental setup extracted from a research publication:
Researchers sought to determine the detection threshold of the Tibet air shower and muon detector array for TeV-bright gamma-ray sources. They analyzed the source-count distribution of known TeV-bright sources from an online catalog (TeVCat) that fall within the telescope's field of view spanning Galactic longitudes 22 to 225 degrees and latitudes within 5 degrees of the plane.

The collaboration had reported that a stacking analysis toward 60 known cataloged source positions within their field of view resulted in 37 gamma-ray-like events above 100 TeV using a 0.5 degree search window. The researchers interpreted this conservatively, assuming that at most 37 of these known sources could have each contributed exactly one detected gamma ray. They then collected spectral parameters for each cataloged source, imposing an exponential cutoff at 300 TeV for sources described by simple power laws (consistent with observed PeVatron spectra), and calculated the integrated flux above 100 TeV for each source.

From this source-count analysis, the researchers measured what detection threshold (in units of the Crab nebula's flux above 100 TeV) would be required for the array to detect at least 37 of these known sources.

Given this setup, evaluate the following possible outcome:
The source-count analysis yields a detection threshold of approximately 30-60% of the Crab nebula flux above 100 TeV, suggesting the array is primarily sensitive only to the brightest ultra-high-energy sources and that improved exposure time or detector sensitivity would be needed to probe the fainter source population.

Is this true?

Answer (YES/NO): NO